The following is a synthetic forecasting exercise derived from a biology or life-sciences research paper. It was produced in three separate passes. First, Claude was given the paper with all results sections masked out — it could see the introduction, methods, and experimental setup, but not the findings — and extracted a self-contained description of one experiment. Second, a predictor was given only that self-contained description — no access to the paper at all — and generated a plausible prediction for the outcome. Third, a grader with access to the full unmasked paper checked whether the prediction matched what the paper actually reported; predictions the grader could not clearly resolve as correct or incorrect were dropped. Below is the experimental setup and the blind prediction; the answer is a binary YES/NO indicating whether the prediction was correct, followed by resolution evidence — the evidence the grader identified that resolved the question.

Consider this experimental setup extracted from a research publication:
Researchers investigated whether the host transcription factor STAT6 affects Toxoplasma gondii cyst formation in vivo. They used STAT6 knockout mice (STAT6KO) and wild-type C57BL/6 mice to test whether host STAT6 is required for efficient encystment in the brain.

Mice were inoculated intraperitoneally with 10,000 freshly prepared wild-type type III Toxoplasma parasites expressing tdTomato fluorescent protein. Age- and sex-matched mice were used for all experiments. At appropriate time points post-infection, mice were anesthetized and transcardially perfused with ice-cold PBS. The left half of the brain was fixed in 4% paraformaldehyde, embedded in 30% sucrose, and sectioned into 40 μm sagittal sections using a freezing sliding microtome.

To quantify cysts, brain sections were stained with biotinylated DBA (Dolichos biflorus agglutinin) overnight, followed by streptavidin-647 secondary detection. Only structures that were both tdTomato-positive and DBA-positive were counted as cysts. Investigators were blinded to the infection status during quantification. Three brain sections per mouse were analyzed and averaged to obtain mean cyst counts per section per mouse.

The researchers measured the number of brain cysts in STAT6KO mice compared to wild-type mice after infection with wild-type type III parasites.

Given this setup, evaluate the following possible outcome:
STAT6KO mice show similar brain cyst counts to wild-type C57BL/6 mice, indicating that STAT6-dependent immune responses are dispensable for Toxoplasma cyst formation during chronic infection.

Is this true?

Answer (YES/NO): NO